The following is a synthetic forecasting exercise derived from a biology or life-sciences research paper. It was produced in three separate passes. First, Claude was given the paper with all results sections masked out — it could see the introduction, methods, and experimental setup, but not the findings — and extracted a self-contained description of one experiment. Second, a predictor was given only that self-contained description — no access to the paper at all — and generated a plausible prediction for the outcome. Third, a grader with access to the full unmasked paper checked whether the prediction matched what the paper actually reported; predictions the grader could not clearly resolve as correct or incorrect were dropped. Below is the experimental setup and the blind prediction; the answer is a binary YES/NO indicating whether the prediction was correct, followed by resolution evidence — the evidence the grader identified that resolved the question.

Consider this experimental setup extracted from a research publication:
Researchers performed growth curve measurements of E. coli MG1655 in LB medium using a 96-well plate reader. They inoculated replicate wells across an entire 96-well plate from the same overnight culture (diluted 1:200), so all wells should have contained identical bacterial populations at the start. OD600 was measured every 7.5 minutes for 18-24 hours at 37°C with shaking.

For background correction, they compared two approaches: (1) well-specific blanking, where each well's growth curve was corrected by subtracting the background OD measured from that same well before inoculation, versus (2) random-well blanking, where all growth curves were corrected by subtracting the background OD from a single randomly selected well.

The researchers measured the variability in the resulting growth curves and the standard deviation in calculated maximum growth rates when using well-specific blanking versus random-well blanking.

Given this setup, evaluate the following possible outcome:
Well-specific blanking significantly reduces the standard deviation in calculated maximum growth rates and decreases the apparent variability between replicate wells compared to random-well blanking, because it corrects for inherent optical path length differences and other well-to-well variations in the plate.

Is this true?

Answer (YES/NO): YES